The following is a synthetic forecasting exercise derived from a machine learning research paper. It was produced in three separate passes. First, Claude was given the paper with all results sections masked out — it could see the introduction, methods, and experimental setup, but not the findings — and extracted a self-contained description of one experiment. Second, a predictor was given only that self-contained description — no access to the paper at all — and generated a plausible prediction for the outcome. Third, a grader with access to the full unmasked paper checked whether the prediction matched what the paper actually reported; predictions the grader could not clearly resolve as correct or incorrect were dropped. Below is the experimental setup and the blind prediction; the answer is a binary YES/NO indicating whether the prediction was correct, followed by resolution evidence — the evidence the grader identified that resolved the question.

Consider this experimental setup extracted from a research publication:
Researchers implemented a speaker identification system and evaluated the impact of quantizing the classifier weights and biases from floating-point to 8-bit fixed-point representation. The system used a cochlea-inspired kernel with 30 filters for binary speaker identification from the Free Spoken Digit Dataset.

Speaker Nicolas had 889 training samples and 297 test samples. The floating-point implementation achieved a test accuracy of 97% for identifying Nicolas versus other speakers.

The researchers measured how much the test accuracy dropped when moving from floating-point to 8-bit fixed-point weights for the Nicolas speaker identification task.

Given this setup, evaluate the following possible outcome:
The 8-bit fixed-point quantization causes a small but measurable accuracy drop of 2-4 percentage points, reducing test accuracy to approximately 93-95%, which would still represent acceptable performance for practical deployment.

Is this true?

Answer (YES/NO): YES